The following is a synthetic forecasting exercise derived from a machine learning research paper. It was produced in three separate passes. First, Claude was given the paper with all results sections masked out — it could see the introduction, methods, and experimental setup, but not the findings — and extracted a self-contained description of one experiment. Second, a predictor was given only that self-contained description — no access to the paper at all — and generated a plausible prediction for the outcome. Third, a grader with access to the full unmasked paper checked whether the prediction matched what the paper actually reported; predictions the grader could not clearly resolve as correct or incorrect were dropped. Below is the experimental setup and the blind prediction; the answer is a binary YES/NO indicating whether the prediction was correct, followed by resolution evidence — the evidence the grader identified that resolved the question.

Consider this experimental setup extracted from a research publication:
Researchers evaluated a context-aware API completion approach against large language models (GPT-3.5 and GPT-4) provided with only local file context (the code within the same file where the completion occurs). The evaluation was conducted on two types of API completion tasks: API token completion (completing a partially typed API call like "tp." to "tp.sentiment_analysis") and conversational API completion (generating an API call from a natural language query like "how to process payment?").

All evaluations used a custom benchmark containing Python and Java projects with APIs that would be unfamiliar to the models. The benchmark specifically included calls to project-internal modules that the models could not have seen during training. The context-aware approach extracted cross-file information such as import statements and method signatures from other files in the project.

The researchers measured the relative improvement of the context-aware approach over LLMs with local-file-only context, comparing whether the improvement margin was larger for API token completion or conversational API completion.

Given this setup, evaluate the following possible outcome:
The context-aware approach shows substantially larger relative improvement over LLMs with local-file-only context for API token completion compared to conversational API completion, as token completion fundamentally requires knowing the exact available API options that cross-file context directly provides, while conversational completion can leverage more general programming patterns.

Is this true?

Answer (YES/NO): NO